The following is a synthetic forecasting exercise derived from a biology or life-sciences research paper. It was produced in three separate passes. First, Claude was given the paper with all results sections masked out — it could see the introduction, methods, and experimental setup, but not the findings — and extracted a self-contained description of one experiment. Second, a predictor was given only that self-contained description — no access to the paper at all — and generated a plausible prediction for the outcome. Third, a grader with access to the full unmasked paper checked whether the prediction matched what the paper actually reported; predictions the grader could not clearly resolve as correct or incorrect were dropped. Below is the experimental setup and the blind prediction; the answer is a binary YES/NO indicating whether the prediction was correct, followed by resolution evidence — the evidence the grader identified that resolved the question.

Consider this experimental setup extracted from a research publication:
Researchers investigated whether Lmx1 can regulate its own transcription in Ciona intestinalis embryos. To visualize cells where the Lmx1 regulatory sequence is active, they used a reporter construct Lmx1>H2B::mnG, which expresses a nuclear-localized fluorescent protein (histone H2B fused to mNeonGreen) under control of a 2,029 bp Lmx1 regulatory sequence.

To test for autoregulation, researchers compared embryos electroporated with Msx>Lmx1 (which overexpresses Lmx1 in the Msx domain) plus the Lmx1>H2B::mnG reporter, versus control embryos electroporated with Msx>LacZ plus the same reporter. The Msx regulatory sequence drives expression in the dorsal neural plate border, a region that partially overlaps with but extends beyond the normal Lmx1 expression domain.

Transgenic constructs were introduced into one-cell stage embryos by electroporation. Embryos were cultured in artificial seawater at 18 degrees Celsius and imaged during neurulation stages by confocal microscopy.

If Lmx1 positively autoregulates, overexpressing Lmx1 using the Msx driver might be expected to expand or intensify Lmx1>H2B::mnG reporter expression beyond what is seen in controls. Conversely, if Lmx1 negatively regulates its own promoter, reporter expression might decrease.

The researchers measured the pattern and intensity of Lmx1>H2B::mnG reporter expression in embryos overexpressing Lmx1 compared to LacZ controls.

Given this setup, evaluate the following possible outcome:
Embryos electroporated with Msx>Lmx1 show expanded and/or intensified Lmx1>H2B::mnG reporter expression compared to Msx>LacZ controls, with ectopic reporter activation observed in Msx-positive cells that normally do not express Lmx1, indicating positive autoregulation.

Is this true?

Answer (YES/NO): YES